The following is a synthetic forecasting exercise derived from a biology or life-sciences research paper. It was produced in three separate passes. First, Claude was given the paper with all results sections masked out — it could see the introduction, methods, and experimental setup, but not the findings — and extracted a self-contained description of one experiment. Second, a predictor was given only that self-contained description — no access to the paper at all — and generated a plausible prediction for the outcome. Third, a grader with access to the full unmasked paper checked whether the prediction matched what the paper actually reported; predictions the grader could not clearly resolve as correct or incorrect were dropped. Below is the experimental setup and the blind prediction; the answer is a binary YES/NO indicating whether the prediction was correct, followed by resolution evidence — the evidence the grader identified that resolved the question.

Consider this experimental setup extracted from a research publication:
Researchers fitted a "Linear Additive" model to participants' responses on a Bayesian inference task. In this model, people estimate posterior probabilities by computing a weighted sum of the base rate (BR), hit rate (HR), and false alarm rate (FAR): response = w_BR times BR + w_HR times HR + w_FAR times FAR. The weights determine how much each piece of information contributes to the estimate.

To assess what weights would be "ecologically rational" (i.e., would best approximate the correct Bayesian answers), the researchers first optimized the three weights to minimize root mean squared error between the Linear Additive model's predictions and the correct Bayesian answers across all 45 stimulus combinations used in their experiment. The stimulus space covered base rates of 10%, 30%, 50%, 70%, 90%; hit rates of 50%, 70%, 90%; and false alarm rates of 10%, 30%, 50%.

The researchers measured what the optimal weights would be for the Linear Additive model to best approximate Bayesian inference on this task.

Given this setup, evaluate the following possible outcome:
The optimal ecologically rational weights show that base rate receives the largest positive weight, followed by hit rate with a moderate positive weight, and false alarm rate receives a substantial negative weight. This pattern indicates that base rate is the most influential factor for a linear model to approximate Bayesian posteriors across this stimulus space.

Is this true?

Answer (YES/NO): YES